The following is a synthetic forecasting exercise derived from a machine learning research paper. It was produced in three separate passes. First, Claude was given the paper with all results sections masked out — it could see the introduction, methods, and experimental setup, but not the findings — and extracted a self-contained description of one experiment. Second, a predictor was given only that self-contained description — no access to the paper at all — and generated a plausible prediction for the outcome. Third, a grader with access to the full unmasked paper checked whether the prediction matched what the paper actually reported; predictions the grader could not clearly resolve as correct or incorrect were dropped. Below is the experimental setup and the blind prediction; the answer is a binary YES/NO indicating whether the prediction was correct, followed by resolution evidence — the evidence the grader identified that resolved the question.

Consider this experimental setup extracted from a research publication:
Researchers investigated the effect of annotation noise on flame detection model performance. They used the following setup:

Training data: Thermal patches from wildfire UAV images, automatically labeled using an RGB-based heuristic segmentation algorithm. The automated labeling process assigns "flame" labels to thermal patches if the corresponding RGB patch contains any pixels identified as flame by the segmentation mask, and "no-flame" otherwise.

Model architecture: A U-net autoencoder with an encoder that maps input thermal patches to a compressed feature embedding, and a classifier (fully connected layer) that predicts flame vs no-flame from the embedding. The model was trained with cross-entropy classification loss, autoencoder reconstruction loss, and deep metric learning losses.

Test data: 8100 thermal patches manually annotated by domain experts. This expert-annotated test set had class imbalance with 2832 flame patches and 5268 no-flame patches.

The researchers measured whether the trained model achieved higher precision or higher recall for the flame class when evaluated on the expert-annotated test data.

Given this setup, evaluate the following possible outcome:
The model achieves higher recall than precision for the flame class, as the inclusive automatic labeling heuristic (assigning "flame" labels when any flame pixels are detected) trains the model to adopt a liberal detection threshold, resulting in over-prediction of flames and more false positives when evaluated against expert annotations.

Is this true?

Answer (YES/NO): NO